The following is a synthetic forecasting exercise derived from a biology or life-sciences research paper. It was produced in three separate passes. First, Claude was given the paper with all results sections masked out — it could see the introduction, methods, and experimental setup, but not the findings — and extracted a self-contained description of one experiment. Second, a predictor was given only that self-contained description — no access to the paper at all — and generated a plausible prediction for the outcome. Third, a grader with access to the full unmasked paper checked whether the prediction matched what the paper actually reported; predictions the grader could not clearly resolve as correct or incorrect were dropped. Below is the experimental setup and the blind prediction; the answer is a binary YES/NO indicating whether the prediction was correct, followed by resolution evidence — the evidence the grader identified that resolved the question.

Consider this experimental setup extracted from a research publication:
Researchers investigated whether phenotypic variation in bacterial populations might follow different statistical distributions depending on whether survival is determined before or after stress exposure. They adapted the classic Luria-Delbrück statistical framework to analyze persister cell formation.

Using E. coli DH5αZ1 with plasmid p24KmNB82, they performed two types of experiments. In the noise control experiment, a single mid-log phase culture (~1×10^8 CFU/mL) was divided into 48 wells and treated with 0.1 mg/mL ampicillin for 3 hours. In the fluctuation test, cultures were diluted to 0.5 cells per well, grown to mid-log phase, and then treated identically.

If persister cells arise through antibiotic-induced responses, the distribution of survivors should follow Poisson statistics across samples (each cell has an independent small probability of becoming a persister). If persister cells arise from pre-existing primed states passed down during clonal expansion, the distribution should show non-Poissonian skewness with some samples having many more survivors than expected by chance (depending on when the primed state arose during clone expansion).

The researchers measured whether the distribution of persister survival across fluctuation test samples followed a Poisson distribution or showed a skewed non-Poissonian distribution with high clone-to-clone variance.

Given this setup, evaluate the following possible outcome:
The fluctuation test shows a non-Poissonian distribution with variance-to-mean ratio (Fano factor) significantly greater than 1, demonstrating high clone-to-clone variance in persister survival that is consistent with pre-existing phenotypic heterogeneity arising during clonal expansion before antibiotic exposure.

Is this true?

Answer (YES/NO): YES